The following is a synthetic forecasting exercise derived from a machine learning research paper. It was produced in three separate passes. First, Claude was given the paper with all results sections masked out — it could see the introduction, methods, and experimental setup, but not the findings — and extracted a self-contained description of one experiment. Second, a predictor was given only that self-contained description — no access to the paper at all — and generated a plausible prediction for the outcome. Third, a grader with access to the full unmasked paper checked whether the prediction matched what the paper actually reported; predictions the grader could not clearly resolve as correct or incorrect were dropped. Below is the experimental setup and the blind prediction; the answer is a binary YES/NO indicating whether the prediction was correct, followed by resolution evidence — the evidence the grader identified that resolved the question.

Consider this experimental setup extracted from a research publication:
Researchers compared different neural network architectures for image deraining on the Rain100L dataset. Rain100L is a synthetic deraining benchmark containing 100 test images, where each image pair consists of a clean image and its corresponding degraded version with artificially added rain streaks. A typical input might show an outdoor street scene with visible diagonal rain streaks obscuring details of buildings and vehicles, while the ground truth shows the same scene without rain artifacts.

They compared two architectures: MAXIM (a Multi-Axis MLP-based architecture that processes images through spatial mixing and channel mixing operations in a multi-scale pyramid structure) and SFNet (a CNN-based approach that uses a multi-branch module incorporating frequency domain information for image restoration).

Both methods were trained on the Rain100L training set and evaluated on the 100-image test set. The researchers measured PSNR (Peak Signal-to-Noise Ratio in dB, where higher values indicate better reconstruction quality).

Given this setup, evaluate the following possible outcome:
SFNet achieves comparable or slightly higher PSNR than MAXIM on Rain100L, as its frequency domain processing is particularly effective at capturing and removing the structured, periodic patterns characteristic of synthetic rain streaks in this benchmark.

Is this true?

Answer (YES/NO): YES